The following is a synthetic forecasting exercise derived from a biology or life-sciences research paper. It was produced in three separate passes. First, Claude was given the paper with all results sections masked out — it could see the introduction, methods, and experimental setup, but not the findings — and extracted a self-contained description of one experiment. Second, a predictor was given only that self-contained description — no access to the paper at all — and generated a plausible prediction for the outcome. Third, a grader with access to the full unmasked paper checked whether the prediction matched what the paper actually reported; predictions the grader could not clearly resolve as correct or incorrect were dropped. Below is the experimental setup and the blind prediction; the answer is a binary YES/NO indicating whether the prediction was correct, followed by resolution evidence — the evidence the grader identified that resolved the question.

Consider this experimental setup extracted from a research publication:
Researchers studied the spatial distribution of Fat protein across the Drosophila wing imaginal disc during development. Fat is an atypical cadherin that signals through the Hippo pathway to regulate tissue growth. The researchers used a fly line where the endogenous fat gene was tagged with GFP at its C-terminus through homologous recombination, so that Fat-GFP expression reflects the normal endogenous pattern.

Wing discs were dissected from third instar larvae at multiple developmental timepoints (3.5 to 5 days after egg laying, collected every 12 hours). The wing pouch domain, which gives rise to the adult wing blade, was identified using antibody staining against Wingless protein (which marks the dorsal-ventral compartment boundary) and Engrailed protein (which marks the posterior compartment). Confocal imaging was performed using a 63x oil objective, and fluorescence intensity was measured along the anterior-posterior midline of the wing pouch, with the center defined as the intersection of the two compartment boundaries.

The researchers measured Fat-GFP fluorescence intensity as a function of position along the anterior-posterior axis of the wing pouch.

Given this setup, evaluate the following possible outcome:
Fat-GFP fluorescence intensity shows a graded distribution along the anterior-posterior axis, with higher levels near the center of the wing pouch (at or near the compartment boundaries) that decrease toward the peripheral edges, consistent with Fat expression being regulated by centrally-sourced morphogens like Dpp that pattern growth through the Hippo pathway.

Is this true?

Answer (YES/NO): NO